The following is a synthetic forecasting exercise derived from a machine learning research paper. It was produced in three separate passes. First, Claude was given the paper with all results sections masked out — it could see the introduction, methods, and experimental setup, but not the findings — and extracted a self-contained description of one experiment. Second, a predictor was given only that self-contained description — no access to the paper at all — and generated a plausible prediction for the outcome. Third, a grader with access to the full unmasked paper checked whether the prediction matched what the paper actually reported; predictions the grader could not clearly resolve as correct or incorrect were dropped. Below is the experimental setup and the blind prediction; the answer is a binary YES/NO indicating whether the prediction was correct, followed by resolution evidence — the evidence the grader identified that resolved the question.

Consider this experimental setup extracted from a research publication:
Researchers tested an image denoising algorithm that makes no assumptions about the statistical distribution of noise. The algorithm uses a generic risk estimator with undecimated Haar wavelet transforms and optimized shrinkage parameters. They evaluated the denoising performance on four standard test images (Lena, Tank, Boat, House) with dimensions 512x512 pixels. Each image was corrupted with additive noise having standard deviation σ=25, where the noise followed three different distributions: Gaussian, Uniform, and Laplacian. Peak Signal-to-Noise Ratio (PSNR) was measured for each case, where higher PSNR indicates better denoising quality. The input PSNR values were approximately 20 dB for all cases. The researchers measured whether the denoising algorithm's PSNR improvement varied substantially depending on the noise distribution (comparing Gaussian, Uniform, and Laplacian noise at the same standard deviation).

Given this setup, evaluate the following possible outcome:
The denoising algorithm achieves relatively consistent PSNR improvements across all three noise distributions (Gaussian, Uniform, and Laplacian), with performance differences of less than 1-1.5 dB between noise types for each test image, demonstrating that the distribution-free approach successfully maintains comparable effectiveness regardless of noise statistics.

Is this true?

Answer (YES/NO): YES